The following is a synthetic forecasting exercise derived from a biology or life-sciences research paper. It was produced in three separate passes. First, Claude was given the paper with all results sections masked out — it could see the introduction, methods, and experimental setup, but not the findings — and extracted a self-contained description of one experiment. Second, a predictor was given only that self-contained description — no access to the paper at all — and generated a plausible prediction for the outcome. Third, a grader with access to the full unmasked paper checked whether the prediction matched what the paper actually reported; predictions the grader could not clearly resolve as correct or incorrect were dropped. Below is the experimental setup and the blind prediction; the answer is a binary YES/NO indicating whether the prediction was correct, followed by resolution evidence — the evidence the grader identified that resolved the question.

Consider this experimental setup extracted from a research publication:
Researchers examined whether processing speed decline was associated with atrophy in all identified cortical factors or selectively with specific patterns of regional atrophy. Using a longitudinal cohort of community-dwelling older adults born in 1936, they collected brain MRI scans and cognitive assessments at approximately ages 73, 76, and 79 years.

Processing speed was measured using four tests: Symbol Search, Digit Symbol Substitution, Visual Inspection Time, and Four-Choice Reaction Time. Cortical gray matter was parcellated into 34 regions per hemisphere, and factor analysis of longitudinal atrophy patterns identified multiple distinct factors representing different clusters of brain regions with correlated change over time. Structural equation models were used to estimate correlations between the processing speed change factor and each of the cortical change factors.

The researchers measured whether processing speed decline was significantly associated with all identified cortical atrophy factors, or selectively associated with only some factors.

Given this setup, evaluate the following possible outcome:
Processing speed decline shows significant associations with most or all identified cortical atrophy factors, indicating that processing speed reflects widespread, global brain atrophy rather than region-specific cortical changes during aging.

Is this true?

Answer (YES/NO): NO